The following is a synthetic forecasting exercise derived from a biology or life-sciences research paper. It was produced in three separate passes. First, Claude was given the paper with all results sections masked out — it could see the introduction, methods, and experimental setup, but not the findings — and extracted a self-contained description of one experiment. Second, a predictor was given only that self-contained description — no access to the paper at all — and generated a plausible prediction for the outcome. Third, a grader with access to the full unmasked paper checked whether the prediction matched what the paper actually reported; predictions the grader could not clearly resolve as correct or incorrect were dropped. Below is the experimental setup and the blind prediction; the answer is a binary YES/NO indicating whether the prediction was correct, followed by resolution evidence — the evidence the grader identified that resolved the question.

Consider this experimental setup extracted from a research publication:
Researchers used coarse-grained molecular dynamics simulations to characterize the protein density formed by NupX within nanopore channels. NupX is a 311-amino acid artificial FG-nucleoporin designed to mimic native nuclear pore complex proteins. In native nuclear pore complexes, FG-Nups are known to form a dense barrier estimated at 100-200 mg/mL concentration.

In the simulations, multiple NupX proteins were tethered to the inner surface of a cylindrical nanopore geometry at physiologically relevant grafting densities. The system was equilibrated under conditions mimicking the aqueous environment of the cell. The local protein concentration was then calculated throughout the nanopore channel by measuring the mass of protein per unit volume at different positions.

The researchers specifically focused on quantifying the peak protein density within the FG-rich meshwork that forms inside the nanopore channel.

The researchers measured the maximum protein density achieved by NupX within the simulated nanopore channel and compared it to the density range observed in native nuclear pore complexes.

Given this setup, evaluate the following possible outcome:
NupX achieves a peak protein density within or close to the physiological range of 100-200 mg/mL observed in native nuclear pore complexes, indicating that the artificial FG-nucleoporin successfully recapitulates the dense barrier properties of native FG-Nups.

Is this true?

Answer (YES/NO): NO